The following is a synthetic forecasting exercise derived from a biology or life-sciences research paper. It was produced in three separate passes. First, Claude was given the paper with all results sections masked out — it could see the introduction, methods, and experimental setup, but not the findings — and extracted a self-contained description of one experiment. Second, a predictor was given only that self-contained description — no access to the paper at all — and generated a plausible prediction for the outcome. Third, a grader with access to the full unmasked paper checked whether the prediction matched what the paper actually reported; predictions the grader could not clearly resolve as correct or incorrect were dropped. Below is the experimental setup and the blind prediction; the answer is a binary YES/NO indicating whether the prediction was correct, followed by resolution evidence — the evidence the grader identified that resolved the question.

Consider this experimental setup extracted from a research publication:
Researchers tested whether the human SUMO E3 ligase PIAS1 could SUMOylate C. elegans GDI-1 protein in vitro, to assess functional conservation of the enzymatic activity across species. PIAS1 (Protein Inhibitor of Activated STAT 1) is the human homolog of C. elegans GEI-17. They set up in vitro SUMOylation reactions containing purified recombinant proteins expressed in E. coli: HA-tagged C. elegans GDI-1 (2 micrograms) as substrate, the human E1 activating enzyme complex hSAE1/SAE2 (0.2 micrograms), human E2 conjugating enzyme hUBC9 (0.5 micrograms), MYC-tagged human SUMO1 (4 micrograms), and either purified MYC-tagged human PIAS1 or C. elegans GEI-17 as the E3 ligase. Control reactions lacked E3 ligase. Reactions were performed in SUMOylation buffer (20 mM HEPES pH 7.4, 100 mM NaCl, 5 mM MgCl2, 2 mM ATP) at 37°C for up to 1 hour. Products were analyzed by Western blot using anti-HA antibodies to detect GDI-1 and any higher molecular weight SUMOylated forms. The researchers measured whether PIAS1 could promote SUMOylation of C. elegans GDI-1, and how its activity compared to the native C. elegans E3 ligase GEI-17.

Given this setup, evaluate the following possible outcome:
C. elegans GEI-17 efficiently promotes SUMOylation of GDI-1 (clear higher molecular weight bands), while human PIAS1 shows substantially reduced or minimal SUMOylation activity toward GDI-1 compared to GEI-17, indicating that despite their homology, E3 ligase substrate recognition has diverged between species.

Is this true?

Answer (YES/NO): NO